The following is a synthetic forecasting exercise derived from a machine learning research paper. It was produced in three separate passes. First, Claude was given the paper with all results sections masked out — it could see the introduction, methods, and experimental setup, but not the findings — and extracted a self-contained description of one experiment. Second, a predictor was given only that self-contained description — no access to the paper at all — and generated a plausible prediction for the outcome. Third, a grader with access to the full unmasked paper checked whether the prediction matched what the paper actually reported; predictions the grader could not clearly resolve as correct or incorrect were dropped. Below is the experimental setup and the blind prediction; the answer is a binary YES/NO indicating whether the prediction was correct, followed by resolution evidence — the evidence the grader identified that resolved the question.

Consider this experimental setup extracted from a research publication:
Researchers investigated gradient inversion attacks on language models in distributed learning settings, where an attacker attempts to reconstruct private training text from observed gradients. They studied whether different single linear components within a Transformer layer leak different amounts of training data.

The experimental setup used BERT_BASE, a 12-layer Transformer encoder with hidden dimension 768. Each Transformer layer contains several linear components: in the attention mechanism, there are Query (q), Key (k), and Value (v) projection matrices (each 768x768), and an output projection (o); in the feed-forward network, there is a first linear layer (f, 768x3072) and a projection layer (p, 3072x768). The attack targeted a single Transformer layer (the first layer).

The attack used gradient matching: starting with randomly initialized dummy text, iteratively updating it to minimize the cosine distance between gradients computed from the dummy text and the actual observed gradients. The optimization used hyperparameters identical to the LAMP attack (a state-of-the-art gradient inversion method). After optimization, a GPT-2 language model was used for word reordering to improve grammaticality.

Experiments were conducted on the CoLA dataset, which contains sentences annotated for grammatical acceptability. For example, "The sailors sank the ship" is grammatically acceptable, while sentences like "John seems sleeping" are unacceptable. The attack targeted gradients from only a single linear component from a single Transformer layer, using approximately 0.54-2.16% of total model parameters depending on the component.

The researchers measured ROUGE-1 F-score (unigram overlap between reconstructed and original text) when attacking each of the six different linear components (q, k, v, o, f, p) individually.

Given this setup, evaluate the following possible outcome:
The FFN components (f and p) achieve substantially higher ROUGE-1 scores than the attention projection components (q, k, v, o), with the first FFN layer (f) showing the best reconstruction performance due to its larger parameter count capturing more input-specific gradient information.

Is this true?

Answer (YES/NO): NO